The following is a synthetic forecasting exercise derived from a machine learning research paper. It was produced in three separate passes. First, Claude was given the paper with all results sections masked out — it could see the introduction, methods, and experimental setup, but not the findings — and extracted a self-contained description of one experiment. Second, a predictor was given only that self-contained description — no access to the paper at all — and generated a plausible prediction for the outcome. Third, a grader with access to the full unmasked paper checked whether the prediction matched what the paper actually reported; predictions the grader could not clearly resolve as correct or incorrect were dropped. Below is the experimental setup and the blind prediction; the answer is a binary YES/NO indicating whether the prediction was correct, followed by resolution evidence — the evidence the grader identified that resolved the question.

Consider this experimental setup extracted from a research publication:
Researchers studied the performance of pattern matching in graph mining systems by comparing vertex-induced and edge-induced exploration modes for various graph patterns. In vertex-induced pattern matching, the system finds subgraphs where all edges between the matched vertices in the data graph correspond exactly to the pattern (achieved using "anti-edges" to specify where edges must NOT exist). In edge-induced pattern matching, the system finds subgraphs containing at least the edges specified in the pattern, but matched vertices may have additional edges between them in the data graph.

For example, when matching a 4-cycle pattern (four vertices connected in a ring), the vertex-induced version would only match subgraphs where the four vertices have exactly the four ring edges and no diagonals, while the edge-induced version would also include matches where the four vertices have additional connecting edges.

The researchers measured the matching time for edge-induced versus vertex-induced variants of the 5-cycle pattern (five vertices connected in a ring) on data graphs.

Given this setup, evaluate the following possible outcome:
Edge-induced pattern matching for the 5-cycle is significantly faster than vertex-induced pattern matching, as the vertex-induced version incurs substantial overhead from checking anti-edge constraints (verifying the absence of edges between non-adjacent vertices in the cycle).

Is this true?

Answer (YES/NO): NO